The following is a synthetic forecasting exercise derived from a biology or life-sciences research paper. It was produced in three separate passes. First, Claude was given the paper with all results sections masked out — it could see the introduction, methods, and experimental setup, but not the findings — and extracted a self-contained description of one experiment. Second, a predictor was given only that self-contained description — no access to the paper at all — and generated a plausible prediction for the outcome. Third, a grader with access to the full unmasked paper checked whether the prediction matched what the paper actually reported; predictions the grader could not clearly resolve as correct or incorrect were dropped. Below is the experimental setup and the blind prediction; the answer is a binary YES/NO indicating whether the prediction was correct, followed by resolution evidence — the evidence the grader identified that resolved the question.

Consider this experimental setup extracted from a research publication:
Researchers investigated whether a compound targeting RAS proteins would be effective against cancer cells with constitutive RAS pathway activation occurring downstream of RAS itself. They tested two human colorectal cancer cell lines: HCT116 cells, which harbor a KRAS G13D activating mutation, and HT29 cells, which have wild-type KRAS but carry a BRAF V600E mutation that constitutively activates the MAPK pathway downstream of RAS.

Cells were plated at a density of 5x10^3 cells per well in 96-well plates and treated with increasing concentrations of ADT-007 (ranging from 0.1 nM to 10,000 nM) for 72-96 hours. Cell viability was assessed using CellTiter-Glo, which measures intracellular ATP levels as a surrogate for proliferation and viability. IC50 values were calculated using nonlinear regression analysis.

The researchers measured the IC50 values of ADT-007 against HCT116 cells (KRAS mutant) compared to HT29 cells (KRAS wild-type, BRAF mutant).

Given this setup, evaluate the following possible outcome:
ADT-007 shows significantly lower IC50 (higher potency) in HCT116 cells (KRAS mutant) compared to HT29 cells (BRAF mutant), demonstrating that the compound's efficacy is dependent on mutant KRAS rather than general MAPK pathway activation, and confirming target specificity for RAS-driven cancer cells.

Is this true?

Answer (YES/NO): YES